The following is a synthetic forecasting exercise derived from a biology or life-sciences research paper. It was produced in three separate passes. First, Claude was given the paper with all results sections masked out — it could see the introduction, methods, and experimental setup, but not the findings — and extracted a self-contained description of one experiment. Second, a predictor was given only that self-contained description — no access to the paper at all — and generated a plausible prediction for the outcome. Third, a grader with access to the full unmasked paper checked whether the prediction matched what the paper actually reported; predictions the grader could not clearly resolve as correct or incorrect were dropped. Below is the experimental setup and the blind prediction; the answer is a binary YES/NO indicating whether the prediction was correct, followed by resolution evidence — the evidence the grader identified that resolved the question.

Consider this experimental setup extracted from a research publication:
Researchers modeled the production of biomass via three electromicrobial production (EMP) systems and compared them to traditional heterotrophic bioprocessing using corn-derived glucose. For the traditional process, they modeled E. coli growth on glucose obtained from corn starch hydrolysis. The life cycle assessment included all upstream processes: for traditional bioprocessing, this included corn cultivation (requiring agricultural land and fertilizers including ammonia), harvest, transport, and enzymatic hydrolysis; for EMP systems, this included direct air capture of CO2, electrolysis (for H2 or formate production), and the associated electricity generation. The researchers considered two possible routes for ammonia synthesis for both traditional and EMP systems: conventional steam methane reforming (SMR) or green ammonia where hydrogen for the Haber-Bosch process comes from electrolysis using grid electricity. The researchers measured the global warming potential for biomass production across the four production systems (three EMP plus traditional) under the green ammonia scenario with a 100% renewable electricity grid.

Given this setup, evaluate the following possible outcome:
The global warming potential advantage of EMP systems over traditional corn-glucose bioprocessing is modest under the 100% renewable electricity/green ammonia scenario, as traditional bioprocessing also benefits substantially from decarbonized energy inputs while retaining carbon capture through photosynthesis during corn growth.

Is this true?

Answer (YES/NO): NO